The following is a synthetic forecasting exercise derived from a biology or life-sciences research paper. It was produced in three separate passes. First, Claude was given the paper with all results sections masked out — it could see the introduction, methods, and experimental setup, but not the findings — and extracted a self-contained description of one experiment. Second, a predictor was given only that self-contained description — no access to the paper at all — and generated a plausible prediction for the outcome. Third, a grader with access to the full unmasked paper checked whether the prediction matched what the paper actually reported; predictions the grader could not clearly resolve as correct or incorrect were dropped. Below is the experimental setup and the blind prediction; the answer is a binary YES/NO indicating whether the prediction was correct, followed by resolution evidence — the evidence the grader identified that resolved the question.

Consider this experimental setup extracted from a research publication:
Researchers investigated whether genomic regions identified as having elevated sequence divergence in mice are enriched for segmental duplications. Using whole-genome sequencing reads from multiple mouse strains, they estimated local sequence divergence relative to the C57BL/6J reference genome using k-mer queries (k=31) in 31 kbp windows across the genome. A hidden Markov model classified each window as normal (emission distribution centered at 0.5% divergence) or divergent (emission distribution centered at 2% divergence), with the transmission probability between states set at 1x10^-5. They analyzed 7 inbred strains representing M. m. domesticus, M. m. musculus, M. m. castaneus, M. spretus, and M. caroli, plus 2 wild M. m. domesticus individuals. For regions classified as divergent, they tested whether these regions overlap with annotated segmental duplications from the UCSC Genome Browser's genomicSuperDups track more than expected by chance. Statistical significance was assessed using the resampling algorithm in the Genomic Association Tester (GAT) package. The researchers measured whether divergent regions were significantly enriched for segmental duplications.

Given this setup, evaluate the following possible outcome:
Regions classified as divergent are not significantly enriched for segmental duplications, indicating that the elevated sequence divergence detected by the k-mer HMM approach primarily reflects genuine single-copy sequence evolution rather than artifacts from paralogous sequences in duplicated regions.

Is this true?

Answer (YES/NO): NO